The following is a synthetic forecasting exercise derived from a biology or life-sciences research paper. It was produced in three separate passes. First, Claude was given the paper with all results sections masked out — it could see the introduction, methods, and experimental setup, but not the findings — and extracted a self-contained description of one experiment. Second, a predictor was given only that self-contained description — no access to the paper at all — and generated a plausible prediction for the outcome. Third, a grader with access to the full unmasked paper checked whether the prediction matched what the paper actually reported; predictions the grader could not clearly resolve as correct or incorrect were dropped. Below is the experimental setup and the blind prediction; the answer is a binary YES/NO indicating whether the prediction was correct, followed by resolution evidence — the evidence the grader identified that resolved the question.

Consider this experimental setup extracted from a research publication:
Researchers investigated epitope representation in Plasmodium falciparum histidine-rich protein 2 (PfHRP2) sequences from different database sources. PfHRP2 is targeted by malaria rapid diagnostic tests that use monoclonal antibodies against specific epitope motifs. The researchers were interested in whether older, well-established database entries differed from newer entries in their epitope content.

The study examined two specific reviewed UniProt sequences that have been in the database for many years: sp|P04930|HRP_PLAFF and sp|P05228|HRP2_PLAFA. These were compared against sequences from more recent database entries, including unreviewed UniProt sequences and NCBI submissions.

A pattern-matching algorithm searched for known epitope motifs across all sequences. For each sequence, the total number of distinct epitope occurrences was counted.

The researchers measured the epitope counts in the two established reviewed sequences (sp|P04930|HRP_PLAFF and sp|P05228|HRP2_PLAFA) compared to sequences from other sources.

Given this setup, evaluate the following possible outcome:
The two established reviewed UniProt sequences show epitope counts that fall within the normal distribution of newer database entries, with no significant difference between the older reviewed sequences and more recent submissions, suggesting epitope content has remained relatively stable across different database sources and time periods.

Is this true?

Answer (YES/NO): NO